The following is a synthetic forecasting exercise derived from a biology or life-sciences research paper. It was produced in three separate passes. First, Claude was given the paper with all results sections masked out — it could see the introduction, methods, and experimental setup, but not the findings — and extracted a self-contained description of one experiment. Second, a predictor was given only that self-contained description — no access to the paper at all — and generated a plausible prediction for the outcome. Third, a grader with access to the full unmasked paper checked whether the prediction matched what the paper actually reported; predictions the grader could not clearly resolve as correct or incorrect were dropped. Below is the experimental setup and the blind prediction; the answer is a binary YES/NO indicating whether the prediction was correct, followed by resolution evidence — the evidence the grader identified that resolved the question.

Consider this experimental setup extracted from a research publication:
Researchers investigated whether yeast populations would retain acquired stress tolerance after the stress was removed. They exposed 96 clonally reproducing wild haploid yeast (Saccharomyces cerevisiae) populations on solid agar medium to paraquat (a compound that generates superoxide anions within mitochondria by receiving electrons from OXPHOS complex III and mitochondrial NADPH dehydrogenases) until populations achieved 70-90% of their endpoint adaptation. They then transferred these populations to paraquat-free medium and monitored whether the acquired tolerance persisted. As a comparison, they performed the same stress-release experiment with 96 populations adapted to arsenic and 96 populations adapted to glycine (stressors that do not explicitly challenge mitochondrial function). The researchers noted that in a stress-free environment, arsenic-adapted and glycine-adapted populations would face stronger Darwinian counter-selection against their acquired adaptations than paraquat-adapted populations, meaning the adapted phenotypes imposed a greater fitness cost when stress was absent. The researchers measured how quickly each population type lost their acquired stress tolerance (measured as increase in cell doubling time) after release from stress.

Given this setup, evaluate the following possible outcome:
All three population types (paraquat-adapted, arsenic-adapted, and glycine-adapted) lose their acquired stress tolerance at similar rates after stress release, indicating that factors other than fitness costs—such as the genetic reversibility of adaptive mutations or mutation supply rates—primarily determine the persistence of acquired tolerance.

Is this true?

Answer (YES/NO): NO